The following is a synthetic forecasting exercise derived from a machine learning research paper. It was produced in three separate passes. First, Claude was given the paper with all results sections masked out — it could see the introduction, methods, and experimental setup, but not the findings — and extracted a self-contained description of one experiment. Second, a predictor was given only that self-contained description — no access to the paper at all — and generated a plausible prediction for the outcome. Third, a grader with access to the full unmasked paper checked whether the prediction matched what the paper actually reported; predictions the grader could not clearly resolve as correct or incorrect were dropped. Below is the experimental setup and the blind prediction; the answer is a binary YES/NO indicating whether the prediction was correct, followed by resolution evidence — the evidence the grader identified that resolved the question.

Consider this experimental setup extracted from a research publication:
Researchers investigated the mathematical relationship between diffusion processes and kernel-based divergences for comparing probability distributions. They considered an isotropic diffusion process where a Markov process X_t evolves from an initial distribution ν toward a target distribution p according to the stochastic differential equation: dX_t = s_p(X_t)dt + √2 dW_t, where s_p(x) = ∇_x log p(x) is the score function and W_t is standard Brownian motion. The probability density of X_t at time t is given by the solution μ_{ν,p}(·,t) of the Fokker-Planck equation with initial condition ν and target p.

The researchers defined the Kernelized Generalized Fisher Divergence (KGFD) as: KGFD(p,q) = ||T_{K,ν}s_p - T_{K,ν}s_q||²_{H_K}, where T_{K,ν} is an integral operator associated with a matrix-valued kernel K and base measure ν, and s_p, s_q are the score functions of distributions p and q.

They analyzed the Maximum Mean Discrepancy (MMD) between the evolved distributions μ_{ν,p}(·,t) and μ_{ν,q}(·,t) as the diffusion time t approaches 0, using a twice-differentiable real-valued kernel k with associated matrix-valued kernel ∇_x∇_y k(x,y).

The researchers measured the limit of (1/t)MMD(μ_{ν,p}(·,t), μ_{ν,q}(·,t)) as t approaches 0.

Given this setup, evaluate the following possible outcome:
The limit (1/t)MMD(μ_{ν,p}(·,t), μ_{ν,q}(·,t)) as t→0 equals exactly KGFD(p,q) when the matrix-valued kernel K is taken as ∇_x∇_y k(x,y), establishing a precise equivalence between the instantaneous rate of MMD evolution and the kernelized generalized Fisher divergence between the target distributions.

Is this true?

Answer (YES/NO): NO